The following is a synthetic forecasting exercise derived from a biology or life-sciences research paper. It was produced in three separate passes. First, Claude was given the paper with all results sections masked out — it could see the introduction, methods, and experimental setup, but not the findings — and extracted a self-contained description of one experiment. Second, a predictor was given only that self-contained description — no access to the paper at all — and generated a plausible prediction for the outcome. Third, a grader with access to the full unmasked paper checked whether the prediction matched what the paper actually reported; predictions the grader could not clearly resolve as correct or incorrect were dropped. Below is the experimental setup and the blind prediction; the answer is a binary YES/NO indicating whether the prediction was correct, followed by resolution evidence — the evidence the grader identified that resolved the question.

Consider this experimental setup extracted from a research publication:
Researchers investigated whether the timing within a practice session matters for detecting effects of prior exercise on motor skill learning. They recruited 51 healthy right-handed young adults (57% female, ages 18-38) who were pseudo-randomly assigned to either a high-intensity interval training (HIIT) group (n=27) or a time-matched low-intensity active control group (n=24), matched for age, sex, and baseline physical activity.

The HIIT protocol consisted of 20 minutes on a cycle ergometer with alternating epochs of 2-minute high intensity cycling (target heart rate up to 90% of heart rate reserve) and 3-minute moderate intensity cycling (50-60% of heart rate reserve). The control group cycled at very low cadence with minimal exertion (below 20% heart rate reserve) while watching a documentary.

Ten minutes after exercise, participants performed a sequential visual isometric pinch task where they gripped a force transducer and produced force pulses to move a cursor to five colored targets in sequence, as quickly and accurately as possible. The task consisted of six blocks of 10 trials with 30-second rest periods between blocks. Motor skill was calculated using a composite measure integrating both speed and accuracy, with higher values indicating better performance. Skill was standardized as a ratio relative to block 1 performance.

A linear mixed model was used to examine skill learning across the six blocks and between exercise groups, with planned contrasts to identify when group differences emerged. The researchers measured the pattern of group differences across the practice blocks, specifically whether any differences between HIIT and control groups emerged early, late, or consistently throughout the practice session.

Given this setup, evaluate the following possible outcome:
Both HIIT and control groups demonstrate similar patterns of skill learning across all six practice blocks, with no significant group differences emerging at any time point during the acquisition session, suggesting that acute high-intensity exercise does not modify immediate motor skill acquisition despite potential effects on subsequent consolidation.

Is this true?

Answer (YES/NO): NO